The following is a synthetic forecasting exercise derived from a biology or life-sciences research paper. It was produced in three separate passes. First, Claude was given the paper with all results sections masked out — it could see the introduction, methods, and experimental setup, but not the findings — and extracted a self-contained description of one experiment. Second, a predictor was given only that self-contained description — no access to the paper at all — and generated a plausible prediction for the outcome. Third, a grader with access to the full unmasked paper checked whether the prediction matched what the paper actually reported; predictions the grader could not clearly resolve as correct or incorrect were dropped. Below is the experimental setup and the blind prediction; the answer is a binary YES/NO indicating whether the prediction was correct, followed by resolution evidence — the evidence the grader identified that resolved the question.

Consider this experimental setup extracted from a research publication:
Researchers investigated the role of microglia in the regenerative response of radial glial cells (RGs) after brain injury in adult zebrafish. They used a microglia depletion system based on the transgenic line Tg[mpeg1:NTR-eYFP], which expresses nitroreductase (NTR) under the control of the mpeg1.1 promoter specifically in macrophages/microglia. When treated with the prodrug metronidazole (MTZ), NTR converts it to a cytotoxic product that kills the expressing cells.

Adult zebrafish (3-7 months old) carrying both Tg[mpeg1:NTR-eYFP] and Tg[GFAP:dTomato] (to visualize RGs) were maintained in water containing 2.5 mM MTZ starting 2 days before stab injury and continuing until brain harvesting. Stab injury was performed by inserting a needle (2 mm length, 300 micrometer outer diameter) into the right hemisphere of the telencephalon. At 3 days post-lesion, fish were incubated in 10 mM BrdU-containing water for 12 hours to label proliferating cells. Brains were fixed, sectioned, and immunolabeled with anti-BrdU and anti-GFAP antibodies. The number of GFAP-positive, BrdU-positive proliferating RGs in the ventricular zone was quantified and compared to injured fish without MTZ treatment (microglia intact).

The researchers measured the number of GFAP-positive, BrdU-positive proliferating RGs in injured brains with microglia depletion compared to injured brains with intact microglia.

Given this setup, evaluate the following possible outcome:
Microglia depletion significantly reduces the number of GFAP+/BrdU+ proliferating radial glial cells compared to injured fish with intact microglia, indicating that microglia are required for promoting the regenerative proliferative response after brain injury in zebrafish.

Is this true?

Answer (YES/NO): YES